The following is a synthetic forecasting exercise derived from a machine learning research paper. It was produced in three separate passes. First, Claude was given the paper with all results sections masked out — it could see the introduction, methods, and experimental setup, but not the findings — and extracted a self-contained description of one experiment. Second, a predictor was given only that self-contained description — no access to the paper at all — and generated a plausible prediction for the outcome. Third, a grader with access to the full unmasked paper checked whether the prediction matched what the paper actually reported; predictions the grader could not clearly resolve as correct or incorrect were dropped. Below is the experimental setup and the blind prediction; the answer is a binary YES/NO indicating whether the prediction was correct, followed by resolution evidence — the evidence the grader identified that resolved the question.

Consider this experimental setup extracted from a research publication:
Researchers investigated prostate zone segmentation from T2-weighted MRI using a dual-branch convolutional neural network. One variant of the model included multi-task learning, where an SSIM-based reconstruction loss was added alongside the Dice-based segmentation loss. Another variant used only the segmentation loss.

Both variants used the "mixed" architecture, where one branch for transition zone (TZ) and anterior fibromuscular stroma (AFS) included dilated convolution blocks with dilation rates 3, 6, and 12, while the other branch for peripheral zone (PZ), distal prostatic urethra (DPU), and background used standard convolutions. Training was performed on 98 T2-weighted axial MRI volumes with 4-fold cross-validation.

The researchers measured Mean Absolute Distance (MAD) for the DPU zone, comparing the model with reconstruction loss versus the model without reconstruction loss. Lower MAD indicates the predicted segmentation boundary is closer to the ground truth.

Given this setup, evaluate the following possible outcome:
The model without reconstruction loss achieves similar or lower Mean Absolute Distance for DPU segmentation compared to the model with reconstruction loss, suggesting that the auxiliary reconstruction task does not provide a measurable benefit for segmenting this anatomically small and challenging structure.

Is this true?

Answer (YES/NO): NO